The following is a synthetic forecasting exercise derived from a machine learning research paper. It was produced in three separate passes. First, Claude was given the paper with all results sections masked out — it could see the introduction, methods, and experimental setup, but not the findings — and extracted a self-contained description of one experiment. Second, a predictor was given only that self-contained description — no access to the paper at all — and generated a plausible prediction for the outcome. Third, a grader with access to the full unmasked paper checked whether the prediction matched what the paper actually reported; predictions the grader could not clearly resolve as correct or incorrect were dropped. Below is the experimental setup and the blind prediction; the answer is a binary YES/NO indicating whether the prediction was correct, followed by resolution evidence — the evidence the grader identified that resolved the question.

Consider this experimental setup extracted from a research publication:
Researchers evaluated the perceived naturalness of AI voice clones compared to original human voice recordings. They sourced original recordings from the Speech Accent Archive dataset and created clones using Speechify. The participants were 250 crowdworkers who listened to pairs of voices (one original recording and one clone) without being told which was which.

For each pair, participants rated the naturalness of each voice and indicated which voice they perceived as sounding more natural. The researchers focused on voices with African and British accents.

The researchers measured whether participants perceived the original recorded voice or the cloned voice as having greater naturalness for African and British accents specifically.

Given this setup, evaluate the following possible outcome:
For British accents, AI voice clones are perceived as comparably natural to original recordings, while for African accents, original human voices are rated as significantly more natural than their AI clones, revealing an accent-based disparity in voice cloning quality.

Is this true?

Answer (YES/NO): NO